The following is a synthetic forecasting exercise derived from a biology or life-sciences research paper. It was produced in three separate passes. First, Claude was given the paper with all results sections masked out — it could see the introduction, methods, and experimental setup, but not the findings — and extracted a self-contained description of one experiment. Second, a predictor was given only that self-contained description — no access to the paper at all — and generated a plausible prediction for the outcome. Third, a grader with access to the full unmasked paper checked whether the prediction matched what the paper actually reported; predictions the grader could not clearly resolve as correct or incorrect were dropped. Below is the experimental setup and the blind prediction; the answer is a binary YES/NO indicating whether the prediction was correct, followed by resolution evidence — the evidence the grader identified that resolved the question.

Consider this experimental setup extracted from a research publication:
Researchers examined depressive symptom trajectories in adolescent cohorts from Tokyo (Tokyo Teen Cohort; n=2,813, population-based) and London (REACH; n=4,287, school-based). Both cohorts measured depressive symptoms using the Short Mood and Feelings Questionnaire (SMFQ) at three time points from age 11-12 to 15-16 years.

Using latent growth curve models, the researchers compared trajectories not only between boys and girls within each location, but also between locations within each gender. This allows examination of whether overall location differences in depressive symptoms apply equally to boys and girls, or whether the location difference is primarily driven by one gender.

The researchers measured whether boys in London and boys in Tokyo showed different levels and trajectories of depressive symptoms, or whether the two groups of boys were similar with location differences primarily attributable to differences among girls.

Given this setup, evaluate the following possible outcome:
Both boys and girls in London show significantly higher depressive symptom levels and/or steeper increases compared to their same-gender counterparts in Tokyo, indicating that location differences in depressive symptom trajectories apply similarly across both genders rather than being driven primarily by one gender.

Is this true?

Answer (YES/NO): NO